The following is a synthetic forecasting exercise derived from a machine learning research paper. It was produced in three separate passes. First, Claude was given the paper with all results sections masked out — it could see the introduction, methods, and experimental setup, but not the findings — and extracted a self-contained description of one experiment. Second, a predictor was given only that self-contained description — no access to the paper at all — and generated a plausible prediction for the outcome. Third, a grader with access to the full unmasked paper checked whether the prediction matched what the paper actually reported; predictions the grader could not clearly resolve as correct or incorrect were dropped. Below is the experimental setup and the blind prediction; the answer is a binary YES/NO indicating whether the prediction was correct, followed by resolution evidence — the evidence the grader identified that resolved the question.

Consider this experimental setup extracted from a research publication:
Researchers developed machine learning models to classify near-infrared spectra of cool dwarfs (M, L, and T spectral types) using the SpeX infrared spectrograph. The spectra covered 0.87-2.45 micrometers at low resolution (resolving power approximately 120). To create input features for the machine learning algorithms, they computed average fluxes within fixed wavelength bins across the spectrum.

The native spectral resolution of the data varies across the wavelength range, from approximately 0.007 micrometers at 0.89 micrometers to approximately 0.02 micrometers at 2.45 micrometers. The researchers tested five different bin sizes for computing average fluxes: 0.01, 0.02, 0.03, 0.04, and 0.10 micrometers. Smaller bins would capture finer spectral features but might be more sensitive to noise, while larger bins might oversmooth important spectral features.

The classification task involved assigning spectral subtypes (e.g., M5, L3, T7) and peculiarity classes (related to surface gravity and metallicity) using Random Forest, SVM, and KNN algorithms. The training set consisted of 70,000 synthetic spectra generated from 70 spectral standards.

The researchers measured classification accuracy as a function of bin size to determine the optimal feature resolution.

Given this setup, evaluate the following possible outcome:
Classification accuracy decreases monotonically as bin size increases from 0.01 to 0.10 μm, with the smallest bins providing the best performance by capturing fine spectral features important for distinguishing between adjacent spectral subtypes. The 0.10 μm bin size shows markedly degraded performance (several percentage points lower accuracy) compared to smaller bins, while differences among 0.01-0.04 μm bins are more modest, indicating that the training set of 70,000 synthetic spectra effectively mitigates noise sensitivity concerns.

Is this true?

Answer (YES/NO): NO